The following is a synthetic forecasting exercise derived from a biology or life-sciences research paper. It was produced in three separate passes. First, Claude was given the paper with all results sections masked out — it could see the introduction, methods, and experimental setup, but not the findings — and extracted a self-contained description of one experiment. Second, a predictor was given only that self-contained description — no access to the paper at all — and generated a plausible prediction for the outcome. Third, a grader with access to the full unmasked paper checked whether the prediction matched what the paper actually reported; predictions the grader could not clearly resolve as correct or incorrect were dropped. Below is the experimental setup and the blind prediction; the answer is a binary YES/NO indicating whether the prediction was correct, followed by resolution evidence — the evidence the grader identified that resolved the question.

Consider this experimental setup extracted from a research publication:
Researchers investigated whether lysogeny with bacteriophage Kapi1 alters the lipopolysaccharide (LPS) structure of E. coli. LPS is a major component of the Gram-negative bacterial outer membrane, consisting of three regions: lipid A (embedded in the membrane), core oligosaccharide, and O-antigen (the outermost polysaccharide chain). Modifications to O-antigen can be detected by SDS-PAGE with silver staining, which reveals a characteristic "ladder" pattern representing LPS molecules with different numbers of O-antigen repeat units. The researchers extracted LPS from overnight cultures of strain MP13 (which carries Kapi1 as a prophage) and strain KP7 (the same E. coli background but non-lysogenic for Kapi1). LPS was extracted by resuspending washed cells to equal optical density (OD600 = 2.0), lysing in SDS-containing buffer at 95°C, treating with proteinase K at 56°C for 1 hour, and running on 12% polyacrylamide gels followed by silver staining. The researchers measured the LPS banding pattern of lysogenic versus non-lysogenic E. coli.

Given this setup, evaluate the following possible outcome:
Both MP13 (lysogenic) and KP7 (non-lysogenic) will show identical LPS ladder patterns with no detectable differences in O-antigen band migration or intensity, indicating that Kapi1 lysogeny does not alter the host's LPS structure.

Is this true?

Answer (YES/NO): NO